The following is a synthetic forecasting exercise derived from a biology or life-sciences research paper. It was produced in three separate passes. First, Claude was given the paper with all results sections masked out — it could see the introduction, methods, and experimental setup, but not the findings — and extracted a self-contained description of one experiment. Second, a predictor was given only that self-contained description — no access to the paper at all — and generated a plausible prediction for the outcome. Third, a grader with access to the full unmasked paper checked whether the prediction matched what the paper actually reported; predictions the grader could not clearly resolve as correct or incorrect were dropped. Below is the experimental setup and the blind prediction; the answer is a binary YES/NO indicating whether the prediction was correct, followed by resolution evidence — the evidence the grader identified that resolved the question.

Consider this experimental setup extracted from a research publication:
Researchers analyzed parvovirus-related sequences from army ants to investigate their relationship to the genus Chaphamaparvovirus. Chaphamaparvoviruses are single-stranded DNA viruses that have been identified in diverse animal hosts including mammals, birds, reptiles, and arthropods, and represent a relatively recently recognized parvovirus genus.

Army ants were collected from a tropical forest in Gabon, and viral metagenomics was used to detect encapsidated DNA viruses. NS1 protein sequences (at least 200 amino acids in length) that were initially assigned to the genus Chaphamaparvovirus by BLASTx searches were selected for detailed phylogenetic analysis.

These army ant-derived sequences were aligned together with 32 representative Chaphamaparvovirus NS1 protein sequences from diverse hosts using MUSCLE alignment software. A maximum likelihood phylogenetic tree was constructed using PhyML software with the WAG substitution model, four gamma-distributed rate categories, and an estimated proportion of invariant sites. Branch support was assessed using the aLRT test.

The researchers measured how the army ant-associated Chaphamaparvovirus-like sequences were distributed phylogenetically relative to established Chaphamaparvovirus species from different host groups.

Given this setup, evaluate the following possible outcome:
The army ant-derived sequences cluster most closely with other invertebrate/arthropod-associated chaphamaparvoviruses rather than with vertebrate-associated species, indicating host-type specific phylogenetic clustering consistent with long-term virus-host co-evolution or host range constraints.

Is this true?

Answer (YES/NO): NO